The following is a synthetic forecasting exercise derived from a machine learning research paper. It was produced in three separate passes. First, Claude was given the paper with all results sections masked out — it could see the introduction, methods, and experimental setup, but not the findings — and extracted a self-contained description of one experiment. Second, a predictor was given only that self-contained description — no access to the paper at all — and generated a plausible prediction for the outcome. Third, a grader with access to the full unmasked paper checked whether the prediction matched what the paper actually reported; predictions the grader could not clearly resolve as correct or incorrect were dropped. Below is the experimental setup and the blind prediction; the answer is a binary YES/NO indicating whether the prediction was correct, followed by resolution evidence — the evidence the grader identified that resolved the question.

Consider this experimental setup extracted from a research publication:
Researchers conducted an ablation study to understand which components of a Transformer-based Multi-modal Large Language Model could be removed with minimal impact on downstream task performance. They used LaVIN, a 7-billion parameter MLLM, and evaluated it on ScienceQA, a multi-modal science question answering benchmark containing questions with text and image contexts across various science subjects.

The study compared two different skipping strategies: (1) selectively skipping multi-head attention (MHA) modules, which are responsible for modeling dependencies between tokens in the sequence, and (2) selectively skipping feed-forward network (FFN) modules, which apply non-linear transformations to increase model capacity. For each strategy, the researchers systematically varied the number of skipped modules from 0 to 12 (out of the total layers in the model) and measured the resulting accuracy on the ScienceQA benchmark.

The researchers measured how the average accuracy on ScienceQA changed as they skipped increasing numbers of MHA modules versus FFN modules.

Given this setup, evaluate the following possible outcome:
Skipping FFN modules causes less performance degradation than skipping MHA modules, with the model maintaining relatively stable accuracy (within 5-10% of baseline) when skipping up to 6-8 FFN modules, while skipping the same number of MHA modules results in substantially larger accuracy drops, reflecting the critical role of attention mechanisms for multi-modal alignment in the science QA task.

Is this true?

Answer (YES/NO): NO